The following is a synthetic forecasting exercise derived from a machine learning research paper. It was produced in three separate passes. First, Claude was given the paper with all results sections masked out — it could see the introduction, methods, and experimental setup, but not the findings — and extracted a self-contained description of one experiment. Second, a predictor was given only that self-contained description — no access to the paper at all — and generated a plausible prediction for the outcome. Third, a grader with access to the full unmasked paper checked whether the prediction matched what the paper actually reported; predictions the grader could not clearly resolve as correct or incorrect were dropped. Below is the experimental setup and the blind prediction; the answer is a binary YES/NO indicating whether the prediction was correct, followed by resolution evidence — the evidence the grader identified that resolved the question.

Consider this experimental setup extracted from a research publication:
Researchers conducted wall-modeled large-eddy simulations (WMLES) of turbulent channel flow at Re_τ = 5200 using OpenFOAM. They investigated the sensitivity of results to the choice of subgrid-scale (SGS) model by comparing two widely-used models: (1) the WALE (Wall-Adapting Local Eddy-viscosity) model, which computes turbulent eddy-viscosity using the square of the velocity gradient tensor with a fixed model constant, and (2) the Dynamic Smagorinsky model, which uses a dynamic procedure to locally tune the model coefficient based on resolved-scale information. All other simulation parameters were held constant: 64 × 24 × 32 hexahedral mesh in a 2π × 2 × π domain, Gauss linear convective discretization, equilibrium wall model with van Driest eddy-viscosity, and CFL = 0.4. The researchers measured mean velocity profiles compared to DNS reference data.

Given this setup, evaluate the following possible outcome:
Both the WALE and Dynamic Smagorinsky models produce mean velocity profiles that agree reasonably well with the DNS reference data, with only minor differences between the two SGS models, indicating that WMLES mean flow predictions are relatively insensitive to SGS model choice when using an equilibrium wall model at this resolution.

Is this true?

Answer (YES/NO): YES